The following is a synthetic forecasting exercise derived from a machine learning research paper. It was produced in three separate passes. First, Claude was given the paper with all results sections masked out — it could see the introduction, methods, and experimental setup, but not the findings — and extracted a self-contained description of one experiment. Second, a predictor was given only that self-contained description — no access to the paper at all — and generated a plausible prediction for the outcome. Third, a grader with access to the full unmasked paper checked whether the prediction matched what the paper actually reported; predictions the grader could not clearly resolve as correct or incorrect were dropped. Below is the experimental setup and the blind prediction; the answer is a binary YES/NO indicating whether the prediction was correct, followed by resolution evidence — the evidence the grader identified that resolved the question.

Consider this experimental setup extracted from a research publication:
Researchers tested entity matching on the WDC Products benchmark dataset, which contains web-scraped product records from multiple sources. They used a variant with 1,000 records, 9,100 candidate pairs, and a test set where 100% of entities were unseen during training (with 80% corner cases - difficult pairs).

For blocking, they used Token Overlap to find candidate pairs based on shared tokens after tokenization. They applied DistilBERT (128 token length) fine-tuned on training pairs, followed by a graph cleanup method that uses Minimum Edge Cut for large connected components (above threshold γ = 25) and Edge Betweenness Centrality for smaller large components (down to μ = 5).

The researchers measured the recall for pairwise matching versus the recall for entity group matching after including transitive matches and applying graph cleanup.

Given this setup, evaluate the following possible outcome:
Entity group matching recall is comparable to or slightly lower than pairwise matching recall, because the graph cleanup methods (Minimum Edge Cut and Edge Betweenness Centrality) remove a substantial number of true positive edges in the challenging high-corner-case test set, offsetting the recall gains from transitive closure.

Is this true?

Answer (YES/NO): NO